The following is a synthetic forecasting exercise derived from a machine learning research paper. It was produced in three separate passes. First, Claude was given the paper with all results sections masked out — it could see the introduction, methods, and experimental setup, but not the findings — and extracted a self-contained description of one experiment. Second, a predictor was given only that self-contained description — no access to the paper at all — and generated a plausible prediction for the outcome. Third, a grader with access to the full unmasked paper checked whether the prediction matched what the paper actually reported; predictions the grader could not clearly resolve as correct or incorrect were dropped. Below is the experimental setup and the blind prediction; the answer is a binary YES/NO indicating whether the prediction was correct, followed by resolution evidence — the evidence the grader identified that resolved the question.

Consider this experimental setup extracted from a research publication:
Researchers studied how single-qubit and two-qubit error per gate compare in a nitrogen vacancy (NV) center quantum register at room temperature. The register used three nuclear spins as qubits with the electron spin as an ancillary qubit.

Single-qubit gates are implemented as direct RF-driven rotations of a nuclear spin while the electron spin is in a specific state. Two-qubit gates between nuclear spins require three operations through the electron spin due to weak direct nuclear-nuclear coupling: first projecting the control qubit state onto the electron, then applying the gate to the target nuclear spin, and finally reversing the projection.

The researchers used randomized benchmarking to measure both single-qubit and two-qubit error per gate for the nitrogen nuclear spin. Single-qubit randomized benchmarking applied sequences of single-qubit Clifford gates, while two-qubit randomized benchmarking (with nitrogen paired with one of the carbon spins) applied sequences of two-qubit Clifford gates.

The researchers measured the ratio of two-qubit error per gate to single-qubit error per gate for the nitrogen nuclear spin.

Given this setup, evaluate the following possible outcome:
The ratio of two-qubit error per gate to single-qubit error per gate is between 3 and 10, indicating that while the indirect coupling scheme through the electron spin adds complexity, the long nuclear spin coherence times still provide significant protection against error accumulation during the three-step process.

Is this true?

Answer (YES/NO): NO